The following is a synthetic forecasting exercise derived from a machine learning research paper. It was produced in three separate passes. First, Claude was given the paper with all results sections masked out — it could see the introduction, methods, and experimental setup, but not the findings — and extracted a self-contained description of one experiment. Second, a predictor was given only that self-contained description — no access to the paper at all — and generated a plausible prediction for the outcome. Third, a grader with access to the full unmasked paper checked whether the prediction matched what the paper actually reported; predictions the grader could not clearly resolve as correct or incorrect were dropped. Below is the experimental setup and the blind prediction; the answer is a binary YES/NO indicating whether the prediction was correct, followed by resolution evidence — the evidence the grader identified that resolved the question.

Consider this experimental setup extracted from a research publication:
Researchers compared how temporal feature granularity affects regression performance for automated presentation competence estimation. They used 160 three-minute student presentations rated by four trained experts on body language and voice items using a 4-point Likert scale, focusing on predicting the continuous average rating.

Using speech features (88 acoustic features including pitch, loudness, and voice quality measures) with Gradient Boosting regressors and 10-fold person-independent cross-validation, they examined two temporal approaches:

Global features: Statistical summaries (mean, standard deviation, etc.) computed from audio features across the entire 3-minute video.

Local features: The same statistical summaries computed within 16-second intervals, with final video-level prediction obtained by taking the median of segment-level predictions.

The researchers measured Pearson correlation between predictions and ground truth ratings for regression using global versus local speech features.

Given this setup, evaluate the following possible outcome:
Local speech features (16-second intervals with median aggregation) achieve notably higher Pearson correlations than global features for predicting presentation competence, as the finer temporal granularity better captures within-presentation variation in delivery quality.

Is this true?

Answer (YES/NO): NO